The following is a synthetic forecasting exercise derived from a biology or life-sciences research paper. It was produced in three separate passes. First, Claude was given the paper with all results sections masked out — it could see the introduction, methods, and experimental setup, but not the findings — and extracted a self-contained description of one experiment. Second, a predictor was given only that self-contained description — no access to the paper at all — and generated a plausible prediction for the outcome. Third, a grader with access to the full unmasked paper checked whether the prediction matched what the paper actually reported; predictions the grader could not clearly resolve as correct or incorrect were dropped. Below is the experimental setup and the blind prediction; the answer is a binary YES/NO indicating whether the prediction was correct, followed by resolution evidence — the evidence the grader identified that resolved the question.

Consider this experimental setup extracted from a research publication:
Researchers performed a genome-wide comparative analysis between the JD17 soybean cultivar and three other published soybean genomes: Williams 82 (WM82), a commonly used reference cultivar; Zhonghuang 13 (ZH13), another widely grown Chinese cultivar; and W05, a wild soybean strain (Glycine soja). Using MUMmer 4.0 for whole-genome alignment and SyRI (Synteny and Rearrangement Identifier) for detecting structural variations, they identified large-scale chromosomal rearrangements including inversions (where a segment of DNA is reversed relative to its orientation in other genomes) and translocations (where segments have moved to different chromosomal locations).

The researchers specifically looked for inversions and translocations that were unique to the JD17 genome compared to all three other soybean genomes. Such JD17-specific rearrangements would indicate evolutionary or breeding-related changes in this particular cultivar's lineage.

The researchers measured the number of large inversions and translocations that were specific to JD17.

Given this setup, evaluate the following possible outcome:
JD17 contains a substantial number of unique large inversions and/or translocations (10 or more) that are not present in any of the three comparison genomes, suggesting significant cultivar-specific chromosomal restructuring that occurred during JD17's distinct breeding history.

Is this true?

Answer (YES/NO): NO